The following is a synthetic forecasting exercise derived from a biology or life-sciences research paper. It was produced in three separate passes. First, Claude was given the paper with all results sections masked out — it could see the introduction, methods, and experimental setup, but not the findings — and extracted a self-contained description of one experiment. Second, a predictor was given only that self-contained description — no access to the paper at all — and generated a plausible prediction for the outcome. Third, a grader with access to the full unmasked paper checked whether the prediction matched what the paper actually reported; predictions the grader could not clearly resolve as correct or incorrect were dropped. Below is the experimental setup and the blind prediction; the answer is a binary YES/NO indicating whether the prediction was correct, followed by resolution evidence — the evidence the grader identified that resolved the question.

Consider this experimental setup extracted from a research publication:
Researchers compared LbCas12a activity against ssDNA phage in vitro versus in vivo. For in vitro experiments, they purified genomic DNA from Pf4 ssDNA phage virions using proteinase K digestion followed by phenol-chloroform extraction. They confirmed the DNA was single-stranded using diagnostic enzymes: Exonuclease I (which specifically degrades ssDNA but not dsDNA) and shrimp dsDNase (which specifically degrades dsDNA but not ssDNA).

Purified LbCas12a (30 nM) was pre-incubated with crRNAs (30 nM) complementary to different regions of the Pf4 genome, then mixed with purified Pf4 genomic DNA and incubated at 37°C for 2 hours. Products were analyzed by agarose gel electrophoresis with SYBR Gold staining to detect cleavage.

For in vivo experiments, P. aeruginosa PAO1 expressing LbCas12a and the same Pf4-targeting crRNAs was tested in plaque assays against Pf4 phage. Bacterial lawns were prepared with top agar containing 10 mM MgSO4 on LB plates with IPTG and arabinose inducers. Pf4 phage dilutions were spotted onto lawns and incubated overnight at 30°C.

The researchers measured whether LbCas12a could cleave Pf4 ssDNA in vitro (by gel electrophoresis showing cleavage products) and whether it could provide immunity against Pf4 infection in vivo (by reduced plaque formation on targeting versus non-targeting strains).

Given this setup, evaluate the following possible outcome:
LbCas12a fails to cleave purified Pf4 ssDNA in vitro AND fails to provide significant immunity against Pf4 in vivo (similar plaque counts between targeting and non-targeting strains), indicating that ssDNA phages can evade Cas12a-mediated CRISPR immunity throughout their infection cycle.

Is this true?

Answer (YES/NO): NO